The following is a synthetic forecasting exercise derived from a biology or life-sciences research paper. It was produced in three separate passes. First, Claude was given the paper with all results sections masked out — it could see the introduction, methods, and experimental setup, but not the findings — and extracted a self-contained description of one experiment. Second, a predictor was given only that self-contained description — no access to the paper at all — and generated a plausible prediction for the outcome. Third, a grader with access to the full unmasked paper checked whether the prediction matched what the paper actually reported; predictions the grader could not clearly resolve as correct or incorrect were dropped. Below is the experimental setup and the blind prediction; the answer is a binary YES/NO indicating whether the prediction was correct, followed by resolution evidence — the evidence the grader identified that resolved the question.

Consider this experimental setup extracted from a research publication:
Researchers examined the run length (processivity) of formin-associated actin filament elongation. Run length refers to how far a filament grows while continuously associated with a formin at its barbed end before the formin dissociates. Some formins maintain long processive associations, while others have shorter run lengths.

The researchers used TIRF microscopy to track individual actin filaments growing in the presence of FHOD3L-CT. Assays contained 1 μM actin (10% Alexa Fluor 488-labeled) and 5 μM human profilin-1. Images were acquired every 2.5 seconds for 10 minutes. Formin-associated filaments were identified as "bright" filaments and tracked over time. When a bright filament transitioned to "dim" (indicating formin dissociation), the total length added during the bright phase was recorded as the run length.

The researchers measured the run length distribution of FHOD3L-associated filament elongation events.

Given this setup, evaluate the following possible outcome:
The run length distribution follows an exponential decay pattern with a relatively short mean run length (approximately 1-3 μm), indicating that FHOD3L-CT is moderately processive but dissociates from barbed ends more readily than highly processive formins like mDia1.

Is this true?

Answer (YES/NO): YES